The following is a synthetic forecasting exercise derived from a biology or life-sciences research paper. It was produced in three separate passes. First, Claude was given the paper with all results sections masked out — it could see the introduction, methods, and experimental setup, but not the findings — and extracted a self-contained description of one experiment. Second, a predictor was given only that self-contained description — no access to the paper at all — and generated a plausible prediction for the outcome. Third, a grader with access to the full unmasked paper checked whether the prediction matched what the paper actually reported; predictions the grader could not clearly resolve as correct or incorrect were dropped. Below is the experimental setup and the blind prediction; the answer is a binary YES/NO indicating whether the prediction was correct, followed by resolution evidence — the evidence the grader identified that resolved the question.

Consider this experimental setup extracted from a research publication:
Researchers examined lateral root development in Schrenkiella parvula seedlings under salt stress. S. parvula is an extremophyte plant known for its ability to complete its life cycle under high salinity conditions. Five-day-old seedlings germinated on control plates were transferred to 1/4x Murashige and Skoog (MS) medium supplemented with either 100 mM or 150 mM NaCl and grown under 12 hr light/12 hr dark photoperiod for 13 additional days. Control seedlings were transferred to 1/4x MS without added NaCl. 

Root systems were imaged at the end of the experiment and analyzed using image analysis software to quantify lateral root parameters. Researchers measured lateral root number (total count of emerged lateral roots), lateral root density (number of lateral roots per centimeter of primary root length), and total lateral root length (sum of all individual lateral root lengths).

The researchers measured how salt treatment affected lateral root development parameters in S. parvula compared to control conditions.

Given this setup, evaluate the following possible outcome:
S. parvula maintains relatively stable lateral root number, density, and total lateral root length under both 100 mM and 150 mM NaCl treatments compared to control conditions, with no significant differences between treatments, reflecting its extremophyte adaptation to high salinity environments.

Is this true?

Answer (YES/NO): NO